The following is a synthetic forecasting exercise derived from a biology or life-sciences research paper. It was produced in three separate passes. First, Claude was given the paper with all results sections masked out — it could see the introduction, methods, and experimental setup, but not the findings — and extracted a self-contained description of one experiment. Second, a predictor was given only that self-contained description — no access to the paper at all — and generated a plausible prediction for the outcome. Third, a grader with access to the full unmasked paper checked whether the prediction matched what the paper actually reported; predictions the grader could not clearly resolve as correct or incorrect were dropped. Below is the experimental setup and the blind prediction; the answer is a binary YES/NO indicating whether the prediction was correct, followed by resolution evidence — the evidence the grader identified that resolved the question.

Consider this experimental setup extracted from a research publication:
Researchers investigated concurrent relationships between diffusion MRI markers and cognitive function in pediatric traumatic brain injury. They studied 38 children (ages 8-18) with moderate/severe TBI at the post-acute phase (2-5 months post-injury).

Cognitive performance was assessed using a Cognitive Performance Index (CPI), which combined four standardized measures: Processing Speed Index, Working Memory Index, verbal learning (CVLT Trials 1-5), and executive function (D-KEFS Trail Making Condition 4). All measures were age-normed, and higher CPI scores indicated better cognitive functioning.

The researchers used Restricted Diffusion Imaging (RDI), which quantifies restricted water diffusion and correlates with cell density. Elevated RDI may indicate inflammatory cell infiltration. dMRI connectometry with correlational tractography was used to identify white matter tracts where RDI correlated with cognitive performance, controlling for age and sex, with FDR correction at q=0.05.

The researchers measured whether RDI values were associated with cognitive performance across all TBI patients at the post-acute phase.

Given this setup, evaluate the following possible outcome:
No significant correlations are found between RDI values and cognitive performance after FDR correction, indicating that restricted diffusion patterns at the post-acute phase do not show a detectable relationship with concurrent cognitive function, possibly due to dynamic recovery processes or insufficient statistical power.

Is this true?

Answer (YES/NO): NO